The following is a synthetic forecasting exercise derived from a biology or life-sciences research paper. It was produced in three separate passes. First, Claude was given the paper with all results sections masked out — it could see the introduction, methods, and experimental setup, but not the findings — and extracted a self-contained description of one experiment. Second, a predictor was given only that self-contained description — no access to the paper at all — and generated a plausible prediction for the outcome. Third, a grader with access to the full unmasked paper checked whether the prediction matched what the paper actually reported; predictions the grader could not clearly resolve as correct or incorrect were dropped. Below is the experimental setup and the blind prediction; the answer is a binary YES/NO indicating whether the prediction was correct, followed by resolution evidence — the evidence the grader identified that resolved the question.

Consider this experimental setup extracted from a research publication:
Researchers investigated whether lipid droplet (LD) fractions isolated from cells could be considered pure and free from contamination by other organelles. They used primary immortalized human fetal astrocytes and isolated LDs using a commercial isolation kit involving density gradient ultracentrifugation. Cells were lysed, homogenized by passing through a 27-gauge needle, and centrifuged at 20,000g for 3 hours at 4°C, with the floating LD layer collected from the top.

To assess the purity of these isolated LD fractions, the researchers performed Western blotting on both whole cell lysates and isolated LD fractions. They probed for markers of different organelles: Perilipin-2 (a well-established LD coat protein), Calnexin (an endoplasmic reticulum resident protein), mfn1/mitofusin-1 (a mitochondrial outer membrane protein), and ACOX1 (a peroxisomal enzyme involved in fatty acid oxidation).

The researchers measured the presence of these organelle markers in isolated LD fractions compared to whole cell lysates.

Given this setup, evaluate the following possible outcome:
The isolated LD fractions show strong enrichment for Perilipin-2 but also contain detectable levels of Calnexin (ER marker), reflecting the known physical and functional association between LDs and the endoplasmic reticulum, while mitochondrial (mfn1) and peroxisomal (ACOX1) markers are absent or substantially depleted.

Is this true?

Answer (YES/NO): NO